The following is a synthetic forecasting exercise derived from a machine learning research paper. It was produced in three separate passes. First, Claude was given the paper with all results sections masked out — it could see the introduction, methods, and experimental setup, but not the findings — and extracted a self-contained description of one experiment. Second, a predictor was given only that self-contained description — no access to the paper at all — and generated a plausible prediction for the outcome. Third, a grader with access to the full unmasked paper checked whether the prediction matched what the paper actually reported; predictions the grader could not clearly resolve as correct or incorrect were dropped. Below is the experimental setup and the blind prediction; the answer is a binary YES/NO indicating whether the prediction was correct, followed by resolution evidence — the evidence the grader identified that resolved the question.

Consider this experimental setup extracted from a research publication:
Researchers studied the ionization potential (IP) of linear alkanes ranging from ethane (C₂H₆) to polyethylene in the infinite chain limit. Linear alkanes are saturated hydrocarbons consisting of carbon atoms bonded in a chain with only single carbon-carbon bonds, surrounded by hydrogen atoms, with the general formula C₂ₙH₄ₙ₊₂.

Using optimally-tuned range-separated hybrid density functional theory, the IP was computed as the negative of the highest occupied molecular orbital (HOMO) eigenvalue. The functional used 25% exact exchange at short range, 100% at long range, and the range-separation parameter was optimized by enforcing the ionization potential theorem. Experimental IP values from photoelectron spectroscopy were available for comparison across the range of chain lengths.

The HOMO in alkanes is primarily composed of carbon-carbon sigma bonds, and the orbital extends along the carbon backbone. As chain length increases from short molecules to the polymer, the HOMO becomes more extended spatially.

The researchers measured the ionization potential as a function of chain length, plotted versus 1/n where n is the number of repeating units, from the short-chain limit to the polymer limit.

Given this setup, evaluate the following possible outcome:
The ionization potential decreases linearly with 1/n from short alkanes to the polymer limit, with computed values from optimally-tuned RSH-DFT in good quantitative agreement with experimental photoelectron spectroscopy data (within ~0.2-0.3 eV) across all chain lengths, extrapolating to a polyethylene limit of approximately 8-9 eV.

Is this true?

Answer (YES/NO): NO